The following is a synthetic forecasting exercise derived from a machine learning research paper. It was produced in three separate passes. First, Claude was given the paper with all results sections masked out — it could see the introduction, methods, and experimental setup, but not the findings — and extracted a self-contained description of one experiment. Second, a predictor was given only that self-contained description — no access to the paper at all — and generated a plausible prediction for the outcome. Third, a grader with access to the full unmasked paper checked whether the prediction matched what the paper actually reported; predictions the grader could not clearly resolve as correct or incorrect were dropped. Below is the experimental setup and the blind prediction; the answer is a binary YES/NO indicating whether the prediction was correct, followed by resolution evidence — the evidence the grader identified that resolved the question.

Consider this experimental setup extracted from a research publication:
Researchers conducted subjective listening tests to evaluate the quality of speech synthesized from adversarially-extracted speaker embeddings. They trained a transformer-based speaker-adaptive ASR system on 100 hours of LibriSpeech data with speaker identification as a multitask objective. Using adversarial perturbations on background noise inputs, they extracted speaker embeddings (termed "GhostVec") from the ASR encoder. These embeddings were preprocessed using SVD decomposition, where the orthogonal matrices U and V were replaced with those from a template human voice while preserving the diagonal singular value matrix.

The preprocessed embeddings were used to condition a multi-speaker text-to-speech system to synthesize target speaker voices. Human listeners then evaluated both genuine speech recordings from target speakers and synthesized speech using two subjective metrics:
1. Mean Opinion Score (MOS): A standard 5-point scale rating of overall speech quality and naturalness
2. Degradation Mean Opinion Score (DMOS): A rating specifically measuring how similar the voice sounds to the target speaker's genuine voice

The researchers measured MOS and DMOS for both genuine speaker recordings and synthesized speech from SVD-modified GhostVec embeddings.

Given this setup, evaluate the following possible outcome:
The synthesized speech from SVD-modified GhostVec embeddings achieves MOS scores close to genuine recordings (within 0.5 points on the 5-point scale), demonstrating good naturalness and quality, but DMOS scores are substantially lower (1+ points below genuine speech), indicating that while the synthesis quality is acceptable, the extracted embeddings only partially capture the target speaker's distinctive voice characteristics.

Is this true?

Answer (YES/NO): YES